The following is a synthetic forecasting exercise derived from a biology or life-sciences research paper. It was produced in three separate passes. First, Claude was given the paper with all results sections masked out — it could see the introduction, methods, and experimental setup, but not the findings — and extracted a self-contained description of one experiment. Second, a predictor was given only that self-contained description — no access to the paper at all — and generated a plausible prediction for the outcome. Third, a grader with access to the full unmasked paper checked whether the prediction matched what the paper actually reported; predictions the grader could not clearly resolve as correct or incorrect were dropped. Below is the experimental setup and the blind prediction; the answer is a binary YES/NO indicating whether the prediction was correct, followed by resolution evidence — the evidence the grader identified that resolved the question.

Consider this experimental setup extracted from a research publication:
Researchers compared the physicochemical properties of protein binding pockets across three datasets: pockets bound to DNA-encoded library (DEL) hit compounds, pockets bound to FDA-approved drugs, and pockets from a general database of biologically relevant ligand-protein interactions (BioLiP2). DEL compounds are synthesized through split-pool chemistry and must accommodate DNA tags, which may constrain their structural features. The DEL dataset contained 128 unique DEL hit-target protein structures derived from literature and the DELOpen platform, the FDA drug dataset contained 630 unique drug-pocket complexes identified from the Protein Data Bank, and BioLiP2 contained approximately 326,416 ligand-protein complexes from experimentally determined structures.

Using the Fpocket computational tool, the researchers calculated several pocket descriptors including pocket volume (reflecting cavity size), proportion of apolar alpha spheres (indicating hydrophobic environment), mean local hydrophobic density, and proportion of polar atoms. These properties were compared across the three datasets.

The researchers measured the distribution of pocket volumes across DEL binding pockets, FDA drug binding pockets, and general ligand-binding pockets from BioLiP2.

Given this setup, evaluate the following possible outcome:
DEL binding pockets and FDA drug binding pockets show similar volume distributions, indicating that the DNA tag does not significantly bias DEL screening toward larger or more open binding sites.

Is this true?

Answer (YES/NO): NO